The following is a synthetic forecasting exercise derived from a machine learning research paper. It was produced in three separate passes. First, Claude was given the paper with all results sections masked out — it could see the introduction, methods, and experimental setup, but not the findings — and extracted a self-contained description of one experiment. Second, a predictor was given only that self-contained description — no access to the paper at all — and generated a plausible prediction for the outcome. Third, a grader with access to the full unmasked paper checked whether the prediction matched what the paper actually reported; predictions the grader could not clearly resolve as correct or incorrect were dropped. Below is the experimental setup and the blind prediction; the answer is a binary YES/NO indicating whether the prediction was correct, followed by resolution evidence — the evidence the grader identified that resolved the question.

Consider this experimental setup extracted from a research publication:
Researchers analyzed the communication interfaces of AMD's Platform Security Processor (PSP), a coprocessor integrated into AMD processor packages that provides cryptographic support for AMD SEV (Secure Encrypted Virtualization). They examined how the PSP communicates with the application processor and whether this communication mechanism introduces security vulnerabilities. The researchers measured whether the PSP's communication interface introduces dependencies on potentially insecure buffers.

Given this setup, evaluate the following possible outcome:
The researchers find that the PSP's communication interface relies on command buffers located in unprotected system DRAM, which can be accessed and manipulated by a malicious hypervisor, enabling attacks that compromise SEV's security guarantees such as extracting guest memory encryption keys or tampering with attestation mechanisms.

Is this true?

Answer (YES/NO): NO